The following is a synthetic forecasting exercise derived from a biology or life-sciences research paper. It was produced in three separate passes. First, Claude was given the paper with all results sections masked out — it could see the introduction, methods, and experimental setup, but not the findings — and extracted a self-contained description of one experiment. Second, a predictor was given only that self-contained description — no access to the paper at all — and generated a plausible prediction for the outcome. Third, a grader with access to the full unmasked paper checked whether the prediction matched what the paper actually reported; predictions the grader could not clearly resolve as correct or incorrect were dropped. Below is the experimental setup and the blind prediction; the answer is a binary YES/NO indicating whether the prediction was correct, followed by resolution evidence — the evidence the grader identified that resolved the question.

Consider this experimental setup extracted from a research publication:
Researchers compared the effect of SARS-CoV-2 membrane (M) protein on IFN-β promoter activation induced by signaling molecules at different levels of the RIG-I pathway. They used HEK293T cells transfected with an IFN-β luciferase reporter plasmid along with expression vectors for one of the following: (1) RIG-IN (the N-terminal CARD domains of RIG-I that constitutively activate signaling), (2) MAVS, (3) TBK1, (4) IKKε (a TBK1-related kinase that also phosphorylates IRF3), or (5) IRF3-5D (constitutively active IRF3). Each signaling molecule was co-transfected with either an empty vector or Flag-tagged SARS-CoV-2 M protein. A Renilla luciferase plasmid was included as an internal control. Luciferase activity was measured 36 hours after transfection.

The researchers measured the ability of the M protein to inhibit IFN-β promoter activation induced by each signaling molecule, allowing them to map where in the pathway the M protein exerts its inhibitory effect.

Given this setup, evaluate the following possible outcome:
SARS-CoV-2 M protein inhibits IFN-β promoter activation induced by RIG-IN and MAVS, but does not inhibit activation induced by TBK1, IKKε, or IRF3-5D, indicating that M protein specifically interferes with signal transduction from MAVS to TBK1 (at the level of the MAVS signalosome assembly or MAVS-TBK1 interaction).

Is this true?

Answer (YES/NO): NO